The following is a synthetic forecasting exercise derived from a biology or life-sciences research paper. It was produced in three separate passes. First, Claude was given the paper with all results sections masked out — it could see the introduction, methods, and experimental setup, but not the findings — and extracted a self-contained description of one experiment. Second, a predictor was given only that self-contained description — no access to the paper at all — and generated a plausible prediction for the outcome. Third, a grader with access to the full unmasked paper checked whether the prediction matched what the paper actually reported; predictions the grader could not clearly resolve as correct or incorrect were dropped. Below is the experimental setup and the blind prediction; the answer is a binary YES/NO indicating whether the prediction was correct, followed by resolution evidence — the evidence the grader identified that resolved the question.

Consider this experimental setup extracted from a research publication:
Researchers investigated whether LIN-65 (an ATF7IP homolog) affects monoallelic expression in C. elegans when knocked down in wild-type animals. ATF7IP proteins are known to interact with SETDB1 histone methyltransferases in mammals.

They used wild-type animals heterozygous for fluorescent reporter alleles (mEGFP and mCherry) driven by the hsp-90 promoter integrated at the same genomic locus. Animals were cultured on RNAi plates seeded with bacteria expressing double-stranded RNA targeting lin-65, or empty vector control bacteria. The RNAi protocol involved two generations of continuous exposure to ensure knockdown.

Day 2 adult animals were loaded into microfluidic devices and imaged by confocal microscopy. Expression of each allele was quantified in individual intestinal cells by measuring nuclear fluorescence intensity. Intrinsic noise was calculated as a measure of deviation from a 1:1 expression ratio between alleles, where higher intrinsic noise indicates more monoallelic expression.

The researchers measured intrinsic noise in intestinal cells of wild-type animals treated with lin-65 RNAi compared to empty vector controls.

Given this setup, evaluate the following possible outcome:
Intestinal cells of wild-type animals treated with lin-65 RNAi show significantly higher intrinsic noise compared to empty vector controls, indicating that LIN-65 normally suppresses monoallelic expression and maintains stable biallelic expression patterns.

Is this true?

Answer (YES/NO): YES